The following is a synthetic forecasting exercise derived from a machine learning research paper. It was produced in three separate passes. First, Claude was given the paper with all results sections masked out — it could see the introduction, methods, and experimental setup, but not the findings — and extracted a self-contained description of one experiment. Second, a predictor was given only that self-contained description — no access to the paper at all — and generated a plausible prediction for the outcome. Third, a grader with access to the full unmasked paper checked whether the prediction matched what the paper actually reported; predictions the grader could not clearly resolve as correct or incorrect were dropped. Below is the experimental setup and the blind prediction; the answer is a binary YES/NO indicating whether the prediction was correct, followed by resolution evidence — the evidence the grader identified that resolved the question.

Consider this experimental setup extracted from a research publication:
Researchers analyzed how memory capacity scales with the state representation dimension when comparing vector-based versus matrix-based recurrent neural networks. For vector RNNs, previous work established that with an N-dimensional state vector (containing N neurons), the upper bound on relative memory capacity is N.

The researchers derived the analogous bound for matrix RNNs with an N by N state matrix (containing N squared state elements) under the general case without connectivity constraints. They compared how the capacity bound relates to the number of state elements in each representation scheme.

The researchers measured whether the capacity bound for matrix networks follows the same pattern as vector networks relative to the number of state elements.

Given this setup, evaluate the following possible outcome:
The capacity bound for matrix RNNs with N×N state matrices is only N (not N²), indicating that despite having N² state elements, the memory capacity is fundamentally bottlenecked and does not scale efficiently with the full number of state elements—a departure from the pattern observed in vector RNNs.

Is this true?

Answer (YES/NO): NO